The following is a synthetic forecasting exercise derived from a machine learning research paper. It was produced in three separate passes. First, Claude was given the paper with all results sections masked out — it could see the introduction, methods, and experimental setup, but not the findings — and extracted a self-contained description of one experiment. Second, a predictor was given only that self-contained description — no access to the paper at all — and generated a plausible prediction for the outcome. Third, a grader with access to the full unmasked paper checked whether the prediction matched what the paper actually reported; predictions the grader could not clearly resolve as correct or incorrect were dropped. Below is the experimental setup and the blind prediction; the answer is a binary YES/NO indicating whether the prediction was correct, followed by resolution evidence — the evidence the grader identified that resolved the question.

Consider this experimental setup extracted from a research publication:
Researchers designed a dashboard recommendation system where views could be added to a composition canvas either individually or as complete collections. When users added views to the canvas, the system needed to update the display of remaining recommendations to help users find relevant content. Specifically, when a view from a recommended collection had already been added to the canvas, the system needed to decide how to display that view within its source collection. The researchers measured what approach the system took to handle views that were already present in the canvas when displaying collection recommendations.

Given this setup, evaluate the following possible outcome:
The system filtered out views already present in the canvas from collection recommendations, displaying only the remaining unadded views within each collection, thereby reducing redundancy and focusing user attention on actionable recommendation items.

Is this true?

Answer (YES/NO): NO